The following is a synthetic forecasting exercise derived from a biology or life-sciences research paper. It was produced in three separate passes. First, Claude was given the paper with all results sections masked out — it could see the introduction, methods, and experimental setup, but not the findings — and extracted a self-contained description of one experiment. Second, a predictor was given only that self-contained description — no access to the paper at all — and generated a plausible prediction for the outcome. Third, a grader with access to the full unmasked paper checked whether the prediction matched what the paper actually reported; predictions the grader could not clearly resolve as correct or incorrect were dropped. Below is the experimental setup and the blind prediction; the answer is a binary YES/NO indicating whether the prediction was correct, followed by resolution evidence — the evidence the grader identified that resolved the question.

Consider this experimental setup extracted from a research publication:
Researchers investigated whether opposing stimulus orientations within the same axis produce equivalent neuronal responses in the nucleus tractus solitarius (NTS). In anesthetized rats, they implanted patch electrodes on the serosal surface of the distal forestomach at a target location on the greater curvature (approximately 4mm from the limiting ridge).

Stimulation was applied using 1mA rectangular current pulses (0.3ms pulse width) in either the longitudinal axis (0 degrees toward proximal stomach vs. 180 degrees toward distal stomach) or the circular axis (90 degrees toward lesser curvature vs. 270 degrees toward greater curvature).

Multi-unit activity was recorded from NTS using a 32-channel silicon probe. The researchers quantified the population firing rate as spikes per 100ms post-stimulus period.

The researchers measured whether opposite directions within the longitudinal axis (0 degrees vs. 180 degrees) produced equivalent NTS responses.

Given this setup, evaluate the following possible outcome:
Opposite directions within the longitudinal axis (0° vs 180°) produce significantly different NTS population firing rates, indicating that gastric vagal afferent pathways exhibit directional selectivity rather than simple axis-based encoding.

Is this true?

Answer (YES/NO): YES